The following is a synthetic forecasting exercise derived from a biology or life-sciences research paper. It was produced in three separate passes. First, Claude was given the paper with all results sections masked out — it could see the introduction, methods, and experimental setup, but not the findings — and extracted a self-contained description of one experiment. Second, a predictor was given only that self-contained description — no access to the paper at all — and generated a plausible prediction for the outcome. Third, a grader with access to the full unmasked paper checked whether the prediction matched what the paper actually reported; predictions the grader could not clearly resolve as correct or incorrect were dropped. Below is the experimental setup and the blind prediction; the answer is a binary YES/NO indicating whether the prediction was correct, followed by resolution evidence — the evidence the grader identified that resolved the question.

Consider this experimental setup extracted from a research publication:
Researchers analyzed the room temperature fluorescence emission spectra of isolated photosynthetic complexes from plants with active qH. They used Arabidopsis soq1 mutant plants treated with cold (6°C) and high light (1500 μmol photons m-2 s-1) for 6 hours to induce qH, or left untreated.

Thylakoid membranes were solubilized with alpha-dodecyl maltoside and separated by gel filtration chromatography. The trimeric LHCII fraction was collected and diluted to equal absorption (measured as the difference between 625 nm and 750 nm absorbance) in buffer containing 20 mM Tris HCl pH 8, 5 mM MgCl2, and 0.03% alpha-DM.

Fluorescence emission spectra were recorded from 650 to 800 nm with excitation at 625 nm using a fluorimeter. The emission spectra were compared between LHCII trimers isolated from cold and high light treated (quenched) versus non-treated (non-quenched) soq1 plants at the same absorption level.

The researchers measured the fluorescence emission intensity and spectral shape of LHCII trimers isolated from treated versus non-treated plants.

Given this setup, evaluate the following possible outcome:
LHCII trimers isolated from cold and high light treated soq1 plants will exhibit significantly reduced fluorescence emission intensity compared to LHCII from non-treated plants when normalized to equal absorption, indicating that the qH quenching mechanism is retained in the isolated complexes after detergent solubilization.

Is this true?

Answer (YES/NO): YES